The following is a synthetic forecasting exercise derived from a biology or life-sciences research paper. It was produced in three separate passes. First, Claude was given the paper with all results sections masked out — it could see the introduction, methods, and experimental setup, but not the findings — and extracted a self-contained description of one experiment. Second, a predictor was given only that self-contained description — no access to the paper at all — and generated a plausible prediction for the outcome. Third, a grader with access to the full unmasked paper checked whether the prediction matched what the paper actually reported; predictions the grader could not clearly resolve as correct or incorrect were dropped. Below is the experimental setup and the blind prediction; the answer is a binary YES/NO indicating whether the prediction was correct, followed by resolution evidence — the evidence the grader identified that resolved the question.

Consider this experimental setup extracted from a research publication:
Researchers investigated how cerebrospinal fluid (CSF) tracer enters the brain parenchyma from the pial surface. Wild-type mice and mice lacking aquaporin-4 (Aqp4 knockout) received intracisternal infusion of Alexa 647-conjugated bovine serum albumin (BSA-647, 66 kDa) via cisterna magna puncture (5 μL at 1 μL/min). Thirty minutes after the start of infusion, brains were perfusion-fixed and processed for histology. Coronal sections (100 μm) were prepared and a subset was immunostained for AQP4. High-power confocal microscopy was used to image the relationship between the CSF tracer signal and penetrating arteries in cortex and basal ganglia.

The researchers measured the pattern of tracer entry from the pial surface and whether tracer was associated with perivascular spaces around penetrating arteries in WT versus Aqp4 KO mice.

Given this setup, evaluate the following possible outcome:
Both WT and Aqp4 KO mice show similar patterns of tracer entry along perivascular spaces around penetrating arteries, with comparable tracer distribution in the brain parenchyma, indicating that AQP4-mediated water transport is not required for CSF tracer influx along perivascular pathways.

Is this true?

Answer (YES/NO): NO